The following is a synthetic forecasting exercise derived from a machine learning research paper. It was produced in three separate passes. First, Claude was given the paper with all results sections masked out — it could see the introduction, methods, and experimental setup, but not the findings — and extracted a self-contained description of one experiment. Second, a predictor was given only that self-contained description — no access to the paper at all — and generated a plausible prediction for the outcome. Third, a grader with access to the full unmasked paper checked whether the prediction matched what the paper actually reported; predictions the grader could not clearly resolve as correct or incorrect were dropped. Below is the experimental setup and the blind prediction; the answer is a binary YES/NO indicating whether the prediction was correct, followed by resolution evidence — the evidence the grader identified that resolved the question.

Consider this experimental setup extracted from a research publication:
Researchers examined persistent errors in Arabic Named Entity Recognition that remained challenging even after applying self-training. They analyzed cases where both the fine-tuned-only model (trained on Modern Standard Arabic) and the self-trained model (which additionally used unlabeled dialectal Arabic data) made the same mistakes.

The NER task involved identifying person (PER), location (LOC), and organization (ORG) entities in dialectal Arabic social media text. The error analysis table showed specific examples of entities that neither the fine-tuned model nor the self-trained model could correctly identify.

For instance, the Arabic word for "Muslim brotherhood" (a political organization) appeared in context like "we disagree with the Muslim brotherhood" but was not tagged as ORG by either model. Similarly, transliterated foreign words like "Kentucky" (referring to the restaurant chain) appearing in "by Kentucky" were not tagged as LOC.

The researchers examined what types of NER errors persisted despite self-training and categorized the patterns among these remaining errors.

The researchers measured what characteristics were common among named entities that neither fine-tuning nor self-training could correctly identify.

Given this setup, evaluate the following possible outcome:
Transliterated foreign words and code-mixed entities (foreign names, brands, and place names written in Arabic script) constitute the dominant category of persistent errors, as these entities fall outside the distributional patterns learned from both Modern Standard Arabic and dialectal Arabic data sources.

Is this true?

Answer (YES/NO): NO